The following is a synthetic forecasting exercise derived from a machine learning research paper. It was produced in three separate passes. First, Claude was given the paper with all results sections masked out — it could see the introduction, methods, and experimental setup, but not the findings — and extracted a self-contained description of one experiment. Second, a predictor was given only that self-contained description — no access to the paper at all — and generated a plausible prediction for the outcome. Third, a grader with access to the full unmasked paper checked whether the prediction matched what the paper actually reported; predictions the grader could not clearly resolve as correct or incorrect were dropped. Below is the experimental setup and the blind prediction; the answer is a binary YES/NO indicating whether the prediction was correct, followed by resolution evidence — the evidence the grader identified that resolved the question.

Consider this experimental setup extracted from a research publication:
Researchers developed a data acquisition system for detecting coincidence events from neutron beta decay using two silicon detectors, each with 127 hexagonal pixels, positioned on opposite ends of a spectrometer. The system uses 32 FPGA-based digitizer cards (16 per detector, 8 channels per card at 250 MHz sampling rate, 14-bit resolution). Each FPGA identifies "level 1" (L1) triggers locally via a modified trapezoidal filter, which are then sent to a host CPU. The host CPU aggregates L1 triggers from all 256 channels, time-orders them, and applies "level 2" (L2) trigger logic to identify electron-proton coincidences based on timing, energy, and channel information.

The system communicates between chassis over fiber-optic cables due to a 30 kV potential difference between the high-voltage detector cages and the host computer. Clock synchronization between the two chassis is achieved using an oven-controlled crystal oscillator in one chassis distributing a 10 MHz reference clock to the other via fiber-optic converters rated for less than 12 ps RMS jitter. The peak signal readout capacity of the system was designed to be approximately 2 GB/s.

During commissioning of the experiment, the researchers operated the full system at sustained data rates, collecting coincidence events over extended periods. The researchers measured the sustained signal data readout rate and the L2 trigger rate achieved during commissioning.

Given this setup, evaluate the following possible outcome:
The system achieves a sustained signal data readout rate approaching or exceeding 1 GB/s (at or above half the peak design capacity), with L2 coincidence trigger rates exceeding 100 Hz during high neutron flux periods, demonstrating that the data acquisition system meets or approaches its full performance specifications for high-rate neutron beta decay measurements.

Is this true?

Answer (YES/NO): NO